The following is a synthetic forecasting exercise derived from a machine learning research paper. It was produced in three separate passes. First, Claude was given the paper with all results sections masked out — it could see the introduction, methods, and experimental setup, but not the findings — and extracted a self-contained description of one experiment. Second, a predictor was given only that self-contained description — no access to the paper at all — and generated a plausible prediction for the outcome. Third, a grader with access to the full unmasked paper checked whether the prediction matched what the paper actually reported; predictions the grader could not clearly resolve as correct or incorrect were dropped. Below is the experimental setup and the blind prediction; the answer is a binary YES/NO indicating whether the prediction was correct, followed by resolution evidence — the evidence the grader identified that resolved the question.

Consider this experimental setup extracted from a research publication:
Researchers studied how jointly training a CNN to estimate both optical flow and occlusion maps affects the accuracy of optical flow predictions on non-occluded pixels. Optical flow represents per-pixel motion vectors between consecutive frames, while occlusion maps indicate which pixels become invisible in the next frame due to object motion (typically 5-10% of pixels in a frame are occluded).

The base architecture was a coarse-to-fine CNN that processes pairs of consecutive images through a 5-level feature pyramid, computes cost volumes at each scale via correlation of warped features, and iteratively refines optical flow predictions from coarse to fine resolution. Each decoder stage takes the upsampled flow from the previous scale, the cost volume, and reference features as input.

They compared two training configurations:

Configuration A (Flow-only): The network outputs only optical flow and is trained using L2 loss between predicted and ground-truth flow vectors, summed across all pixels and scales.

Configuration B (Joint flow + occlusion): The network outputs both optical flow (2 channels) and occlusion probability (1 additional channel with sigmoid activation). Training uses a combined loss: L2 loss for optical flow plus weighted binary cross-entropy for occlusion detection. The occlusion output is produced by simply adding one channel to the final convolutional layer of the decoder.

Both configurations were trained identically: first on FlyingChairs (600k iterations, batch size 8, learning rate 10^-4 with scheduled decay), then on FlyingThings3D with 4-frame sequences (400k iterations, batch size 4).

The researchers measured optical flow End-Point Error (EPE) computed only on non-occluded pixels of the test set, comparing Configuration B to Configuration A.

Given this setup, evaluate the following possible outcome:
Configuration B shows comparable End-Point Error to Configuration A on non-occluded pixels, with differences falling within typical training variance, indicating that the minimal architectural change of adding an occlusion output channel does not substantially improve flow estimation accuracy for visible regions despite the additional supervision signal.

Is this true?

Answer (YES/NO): NO